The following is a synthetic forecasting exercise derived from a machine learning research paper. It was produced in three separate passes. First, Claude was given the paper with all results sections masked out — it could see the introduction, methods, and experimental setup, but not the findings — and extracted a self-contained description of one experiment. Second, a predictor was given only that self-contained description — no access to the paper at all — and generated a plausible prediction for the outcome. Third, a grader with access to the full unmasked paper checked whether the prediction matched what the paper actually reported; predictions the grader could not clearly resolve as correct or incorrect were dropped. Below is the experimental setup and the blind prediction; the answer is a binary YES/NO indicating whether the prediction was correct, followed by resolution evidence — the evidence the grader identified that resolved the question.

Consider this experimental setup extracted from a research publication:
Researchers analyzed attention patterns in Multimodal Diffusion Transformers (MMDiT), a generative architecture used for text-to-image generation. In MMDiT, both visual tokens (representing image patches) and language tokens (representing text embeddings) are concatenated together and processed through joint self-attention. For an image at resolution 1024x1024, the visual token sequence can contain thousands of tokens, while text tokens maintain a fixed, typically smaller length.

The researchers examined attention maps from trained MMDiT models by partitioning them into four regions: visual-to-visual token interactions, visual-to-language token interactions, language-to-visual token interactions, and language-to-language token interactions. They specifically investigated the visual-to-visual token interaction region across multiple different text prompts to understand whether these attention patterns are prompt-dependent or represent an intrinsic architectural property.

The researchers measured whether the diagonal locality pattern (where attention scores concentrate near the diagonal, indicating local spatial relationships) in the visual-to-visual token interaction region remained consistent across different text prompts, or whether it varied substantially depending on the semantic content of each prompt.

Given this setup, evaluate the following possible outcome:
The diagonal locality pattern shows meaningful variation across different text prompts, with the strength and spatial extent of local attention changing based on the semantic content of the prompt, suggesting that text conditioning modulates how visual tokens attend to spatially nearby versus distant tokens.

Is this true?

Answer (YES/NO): NO